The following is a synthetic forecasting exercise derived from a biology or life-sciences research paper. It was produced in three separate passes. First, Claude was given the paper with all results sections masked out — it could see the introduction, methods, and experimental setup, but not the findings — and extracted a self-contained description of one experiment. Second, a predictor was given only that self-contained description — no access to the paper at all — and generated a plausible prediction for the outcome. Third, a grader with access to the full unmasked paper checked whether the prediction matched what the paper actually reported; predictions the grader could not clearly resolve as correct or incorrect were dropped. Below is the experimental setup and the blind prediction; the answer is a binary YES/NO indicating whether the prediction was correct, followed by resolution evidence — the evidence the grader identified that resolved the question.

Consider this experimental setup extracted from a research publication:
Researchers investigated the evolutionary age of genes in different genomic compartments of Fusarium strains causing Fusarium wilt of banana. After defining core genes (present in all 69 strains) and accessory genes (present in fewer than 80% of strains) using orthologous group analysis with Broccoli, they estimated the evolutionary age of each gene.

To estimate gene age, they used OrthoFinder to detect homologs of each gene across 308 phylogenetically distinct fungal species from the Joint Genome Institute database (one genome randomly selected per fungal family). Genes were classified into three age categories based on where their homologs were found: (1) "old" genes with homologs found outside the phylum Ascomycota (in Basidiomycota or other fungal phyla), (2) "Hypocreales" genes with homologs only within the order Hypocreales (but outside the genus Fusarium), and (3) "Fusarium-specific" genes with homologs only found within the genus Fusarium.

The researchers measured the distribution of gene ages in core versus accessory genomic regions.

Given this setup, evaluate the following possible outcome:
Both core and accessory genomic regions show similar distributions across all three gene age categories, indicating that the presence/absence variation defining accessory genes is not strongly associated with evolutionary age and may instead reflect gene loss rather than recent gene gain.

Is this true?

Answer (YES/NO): NO